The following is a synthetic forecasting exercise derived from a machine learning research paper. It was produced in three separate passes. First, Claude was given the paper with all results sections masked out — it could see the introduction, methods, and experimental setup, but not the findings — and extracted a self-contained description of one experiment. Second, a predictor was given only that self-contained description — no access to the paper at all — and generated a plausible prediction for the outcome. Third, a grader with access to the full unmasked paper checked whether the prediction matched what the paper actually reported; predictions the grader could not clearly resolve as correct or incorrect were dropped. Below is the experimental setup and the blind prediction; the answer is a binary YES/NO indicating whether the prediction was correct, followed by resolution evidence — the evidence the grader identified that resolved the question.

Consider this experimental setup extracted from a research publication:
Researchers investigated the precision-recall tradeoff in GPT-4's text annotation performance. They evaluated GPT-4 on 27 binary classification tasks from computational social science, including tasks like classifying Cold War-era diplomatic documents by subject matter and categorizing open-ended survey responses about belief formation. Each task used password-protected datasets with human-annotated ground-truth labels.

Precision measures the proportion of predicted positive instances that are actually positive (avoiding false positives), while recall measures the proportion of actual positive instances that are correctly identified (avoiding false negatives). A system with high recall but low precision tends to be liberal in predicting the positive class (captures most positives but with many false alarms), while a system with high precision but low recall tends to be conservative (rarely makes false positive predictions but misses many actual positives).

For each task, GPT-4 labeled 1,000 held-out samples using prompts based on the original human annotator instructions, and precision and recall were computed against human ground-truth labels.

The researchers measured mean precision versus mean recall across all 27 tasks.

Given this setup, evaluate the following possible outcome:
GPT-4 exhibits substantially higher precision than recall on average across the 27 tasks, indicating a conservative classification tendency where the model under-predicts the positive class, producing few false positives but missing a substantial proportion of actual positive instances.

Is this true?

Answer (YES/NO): NO